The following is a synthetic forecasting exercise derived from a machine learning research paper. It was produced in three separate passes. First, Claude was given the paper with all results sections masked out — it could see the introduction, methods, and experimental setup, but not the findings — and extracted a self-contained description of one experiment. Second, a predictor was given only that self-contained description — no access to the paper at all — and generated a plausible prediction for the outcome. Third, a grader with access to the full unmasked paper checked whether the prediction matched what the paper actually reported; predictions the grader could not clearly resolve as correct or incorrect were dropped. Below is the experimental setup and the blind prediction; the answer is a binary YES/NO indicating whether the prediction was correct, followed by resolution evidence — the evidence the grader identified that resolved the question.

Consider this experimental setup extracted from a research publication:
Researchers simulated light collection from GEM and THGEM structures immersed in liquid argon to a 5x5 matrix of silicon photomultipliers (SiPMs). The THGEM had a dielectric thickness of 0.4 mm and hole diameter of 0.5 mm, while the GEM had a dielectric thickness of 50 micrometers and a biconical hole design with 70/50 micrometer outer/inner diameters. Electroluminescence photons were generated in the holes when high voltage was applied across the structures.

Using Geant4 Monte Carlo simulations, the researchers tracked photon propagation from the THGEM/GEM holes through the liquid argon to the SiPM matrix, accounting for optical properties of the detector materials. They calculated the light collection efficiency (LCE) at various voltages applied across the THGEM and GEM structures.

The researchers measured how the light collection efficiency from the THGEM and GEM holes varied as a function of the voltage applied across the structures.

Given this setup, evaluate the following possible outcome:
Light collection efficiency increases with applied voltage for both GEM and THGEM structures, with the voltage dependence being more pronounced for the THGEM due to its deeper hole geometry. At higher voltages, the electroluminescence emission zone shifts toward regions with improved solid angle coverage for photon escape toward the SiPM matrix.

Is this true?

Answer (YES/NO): NO